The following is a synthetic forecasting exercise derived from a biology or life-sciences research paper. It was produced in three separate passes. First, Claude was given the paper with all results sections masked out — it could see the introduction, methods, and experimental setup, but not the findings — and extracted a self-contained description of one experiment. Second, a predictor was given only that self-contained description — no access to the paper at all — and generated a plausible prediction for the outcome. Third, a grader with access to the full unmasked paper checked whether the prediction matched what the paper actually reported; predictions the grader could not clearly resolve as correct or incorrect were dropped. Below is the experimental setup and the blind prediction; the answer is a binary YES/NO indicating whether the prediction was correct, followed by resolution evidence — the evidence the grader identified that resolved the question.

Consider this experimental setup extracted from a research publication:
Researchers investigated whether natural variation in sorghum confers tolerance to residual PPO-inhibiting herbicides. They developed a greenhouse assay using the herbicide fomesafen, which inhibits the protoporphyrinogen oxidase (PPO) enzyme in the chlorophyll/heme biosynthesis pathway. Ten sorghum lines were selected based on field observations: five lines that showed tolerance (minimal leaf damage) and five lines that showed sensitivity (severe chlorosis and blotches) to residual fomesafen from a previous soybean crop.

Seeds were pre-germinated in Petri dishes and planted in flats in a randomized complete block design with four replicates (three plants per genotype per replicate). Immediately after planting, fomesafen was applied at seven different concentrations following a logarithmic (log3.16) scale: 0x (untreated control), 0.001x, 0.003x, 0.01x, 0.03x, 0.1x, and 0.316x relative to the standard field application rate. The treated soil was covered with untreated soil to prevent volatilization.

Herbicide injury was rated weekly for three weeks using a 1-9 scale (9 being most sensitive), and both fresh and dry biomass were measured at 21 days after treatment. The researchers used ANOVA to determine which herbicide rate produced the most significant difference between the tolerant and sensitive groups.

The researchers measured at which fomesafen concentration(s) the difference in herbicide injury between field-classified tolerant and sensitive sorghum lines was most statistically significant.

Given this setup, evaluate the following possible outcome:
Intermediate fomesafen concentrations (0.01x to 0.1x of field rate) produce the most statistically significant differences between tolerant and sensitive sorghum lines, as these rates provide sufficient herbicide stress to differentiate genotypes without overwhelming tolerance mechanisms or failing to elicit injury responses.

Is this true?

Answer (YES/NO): YES